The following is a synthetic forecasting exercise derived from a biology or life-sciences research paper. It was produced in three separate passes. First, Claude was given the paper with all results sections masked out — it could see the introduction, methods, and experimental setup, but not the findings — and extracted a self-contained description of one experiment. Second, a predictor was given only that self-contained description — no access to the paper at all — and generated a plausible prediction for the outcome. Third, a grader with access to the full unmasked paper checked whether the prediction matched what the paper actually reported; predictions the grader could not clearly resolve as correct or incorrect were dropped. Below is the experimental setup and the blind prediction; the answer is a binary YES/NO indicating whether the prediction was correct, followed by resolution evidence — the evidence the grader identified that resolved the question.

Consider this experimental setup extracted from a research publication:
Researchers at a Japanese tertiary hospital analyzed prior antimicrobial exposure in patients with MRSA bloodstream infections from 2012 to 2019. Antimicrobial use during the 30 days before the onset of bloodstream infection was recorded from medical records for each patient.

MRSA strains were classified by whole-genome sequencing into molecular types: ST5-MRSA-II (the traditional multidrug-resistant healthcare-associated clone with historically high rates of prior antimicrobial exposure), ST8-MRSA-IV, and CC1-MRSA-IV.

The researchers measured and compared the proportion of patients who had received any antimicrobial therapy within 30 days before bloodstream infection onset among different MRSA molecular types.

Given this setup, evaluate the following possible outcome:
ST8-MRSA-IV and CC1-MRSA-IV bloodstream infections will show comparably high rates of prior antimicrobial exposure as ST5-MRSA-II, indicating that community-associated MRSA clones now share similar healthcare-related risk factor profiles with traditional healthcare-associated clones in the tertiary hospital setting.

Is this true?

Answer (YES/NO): YES